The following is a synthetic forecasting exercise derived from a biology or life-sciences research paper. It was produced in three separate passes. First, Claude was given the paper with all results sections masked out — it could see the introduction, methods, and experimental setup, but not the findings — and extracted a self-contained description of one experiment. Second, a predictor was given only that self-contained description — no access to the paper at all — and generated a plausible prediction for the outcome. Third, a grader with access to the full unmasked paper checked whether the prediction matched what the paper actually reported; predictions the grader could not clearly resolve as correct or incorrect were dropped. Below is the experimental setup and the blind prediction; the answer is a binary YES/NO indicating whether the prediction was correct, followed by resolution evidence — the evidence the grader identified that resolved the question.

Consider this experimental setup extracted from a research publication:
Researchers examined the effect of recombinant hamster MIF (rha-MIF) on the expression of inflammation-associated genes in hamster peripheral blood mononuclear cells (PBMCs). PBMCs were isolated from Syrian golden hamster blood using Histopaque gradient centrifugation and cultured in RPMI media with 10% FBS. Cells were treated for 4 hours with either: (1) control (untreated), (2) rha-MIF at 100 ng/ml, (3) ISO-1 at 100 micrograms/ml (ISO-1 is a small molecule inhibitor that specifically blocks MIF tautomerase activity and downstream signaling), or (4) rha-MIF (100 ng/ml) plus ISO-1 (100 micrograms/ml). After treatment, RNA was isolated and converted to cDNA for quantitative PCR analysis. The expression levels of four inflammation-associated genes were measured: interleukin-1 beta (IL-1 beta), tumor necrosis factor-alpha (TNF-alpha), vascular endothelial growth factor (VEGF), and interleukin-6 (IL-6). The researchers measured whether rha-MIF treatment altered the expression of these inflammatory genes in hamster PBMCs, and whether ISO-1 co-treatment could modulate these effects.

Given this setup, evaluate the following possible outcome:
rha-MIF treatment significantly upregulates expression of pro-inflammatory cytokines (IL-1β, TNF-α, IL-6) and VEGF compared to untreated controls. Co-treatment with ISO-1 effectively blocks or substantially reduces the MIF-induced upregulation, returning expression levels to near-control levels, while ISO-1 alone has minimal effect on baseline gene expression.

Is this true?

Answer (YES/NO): NO